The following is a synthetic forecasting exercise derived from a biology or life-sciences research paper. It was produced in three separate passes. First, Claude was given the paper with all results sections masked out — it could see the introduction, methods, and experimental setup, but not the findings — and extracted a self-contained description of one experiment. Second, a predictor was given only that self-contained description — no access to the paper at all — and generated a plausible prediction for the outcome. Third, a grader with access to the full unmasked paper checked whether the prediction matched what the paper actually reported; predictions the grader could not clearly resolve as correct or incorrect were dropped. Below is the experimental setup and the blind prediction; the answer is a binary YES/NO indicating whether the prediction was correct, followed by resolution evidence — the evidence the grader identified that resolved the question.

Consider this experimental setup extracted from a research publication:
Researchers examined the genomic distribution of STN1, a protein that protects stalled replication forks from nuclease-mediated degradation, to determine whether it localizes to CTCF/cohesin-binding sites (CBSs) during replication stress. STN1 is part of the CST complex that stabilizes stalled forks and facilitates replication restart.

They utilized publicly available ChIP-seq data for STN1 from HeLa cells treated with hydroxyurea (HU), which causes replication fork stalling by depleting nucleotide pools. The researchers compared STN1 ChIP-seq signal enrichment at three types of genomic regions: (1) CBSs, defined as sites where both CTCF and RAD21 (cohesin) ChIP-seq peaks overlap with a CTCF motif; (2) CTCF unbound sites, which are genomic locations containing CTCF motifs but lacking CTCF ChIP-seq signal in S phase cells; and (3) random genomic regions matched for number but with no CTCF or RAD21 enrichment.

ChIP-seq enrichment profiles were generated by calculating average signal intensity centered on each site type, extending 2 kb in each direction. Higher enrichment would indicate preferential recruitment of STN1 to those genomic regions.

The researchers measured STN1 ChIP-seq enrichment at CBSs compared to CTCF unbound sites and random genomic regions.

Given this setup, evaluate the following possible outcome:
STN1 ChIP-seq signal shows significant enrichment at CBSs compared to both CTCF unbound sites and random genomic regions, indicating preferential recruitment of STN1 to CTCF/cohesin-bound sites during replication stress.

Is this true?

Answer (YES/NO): YES